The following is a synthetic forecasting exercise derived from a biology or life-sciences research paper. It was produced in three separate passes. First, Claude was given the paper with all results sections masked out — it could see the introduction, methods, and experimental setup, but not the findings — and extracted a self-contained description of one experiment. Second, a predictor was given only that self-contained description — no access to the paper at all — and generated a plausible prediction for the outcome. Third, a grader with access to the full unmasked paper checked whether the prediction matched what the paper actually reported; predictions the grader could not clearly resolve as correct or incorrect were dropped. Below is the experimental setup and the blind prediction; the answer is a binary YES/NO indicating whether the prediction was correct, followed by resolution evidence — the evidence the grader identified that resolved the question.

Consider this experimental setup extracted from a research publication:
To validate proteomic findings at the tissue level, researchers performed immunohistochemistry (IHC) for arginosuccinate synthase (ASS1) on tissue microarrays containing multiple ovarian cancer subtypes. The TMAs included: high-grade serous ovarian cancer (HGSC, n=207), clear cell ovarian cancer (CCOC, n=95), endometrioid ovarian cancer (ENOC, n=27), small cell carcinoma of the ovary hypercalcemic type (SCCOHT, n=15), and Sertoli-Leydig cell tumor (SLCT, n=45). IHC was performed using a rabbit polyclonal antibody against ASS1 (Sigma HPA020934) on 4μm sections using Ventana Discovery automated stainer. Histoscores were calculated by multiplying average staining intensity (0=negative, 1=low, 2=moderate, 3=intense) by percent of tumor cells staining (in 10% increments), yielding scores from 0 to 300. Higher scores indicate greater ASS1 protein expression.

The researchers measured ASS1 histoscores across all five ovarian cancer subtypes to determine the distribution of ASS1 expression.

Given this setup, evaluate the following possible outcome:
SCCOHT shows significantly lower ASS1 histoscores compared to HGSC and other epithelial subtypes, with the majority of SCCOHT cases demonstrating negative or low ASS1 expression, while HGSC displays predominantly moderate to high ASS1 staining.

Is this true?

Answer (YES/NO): YES